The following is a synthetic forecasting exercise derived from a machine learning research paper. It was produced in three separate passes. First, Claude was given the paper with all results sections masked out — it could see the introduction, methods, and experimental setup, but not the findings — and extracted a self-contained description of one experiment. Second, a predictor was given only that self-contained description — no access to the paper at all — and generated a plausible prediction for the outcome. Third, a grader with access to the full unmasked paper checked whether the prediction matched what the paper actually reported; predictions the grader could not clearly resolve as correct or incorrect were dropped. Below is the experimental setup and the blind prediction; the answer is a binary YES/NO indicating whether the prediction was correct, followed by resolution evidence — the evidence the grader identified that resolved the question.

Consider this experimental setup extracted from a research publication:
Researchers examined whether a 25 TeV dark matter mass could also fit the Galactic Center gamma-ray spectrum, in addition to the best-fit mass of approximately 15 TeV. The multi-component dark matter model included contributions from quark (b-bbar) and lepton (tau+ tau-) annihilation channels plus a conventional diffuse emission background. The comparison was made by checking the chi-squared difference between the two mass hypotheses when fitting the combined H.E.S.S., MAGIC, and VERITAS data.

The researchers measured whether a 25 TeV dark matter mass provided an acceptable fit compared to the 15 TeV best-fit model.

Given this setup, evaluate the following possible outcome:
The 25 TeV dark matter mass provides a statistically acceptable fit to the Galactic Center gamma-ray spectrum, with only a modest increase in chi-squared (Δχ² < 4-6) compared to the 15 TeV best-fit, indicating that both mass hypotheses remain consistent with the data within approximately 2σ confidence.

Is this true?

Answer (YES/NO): NO